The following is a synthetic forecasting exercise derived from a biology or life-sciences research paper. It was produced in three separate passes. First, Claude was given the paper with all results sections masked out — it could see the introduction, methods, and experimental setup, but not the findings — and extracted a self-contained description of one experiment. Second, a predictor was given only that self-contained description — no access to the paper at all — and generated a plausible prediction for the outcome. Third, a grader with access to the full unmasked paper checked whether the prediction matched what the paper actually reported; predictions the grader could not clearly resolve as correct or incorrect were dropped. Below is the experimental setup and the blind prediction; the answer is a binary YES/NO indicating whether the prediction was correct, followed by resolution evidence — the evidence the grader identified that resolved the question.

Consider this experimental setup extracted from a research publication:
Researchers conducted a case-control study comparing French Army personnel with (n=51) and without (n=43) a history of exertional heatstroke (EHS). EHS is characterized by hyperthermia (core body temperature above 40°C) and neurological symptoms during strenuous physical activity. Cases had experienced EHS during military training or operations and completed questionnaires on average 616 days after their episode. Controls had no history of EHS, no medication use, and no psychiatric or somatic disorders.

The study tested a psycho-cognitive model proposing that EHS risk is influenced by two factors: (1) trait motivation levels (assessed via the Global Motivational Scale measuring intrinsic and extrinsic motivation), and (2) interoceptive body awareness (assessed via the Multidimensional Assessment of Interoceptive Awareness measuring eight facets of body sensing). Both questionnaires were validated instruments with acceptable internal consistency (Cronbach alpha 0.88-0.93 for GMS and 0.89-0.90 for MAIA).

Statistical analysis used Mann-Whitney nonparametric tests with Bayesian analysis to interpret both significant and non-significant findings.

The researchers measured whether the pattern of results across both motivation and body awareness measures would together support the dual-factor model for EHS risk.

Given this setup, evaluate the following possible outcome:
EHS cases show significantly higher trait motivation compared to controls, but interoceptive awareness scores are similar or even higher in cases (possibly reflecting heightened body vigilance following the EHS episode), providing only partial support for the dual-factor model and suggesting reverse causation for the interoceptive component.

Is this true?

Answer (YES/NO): NO